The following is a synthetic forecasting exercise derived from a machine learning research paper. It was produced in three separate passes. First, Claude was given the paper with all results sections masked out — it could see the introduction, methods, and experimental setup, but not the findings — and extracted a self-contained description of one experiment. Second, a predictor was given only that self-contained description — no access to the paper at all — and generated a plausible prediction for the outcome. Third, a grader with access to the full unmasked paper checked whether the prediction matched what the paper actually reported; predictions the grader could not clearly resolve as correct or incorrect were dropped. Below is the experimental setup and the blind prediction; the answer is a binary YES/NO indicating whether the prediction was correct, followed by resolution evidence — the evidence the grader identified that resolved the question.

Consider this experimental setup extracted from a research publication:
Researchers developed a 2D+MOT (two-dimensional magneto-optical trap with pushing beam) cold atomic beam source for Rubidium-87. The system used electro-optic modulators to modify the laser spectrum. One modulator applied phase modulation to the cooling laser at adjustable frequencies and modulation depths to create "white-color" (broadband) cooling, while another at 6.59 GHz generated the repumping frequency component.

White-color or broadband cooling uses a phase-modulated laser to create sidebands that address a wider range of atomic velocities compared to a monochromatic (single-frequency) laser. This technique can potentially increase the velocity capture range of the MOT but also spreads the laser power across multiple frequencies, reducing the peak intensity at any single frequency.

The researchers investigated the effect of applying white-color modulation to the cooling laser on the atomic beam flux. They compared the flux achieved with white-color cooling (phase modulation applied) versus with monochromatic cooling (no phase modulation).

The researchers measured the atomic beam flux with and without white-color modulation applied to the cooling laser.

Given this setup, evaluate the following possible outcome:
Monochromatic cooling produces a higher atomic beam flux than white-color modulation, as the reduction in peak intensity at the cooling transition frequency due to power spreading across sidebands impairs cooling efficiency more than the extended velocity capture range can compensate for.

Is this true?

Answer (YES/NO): YES